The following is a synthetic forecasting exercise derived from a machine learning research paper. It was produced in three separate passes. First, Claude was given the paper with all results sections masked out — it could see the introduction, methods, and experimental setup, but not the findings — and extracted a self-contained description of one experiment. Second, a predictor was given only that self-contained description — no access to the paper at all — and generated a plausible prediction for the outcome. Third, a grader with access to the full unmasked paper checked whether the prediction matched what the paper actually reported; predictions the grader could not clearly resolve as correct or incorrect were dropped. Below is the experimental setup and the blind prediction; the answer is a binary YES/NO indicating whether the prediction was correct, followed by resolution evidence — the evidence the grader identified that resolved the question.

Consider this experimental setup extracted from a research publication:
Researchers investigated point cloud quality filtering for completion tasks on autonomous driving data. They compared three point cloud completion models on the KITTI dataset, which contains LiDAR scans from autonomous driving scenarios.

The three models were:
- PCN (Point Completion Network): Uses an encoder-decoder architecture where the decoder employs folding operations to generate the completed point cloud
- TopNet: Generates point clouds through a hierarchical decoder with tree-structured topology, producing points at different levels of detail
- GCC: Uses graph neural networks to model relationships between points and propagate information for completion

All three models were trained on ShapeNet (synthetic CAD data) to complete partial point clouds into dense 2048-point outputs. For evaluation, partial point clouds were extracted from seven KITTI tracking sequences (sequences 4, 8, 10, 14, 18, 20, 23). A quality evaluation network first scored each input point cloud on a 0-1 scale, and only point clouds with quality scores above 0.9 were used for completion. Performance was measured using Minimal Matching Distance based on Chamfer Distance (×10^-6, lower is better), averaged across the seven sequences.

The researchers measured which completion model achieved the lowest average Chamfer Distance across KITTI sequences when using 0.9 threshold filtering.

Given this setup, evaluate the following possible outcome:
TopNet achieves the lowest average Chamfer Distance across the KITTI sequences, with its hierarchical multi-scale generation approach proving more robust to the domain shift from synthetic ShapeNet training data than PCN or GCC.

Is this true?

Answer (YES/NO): NO